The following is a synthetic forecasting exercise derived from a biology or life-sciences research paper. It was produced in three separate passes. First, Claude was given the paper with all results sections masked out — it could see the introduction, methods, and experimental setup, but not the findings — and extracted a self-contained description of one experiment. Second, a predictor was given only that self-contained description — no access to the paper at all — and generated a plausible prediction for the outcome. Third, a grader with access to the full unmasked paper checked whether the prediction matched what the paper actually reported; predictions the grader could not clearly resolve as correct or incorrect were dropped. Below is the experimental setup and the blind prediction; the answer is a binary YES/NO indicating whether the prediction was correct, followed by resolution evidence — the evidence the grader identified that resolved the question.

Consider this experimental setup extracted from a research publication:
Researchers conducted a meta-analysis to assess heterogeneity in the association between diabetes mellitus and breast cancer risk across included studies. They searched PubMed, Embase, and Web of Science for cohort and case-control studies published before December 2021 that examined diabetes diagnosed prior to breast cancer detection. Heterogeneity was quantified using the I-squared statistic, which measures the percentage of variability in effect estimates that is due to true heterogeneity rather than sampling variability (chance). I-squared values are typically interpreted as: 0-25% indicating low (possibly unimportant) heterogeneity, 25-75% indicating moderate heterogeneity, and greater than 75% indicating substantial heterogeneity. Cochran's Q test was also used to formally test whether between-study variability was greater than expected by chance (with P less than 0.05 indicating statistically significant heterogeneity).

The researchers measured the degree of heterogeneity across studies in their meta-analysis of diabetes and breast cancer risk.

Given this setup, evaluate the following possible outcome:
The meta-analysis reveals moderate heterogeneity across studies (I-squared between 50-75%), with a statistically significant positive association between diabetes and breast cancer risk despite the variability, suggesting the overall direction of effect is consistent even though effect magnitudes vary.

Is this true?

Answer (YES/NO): NO